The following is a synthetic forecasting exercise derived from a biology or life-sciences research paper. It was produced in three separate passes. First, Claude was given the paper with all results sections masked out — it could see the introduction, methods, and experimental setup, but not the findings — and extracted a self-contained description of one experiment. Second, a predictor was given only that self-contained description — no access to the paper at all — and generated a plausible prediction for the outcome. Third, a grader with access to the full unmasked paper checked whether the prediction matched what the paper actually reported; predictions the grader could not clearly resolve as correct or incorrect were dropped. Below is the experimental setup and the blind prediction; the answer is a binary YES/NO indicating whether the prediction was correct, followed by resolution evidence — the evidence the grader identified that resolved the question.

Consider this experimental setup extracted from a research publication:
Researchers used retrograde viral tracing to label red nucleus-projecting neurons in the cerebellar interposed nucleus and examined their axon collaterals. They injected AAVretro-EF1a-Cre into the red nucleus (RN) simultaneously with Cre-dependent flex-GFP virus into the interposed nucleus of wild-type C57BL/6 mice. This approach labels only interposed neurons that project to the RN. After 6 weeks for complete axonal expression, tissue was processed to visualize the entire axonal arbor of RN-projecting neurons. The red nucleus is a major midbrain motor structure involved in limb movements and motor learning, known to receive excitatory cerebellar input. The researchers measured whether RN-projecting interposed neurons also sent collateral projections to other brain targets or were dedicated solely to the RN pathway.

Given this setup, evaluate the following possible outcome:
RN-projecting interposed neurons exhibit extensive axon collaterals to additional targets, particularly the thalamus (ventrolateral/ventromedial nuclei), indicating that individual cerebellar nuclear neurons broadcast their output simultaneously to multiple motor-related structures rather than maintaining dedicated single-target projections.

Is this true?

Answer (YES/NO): YES